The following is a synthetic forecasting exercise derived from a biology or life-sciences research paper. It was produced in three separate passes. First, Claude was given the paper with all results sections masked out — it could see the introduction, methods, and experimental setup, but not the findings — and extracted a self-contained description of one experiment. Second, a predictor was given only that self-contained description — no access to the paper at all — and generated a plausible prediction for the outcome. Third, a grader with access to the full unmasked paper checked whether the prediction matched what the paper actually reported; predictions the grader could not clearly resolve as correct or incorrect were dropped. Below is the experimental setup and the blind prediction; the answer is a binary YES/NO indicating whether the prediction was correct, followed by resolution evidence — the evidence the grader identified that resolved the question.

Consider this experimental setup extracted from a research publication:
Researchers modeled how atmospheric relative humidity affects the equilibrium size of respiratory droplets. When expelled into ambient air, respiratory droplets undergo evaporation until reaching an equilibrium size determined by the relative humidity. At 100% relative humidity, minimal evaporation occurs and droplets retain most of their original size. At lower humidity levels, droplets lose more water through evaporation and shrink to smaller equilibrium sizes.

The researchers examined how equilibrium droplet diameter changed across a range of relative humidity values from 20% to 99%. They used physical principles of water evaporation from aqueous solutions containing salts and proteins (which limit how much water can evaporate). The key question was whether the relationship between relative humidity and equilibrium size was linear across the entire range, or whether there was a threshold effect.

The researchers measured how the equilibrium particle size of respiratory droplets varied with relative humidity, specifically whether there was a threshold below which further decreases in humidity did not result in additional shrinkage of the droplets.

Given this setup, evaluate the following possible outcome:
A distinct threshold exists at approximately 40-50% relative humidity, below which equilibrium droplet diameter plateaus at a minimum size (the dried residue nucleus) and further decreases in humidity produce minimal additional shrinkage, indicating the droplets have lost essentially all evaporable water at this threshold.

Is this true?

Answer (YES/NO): YES